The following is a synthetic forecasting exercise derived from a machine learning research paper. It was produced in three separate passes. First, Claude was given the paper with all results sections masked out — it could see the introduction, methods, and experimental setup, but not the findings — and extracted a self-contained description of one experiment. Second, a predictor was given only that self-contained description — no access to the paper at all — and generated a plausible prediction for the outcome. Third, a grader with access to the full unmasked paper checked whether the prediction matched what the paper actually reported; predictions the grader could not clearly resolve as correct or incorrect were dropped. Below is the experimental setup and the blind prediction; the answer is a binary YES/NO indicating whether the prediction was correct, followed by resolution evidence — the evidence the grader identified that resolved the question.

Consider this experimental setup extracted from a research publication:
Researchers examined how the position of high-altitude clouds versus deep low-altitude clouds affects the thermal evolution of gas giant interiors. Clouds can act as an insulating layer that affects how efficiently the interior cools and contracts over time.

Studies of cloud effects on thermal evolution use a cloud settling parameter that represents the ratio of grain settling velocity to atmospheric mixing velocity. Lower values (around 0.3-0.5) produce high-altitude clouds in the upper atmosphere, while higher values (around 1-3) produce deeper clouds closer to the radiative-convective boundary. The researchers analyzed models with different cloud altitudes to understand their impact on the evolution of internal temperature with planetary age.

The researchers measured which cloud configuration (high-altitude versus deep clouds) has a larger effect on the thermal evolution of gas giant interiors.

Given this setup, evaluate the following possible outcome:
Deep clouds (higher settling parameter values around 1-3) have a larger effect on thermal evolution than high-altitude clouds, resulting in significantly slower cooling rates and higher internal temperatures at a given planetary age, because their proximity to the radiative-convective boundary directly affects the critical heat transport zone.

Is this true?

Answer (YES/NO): YES